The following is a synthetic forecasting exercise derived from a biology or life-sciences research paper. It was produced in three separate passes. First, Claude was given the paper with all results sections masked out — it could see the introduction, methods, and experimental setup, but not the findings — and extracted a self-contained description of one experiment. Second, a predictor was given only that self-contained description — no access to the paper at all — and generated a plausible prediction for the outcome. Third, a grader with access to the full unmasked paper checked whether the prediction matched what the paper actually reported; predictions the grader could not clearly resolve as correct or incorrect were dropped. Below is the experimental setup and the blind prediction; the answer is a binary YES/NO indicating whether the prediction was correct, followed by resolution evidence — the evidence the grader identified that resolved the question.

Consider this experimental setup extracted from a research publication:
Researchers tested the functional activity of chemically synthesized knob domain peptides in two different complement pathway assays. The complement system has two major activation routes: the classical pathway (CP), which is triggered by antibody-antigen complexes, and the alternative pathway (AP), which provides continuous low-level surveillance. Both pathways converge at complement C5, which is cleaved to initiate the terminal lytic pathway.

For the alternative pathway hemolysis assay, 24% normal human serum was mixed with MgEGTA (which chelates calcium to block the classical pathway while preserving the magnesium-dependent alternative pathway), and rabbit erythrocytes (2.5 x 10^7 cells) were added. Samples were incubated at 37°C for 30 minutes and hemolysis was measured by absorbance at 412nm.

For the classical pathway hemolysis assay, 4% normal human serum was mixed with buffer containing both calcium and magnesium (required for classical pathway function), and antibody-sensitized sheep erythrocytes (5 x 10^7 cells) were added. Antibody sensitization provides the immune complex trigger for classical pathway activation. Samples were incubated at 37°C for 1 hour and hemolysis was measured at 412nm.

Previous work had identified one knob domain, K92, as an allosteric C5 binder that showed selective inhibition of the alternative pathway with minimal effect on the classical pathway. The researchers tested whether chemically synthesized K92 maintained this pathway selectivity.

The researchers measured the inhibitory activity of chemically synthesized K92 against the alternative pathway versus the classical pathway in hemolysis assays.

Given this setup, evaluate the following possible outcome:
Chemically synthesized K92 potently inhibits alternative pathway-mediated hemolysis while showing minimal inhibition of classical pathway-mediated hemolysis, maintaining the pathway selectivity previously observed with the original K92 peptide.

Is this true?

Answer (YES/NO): NO